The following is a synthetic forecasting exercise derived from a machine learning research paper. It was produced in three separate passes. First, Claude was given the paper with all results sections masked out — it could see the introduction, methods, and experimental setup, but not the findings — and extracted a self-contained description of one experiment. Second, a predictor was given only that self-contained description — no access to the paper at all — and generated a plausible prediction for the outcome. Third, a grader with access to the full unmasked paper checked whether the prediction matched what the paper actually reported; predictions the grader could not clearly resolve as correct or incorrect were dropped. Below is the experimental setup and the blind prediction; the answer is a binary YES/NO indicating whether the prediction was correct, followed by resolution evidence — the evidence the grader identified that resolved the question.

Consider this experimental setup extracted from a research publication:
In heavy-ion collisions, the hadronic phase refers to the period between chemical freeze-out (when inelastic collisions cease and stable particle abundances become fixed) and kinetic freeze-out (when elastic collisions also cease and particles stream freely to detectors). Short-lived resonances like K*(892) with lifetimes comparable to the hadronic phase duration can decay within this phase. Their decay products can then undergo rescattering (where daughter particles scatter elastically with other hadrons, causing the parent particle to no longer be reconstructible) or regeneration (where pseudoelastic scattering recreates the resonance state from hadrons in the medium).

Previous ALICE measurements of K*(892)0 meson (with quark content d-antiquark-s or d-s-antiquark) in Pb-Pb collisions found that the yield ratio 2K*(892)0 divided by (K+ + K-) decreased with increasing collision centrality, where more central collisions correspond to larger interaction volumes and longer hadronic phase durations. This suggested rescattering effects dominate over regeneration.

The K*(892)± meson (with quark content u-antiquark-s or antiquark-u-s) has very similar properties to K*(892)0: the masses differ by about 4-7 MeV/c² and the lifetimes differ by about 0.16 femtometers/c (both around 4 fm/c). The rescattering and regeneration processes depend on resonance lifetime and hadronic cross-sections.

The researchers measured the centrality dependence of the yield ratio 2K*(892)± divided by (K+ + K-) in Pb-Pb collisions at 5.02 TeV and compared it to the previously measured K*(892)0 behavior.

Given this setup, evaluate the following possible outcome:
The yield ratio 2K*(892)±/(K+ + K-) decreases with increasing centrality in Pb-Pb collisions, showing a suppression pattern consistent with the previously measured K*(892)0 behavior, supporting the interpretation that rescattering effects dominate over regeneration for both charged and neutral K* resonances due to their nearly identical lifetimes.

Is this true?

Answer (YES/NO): YES